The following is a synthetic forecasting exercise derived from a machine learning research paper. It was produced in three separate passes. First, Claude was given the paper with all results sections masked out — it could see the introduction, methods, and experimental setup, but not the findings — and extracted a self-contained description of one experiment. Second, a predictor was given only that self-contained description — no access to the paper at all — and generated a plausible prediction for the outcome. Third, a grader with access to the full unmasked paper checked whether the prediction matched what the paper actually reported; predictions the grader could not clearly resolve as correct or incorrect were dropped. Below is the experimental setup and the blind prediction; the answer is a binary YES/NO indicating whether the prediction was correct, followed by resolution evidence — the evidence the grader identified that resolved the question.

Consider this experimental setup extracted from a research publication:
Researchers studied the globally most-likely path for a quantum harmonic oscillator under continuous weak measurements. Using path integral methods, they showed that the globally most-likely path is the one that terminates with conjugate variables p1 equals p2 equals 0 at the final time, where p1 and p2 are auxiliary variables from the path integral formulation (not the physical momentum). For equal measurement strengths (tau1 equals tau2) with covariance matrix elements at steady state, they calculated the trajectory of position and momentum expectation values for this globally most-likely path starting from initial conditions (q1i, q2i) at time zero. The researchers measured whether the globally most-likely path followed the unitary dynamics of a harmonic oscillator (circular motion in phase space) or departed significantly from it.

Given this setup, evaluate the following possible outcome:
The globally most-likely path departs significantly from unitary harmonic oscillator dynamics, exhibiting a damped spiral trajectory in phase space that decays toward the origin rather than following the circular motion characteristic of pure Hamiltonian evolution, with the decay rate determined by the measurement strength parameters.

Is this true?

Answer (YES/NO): NO